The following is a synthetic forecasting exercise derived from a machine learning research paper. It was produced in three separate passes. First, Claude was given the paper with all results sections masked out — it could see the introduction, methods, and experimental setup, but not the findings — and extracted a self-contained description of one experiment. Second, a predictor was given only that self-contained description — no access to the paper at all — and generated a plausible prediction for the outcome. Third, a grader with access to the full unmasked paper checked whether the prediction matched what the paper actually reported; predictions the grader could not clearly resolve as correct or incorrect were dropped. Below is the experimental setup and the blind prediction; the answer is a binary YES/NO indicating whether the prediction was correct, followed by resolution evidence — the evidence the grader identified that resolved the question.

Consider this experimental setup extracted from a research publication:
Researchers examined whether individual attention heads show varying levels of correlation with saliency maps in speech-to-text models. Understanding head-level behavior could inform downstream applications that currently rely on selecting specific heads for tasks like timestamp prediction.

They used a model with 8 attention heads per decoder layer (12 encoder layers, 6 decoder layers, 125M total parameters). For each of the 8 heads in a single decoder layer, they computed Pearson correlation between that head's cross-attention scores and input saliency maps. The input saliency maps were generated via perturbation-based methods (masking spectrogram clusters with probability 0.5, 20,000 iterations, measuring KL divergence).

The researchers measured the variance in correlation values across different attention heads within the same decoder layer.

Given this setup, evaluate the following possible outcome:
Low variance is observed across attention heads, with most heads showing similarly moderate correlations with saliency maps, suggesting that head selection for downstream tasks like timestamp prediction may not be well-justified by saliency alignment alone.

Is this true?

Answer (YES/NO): NO